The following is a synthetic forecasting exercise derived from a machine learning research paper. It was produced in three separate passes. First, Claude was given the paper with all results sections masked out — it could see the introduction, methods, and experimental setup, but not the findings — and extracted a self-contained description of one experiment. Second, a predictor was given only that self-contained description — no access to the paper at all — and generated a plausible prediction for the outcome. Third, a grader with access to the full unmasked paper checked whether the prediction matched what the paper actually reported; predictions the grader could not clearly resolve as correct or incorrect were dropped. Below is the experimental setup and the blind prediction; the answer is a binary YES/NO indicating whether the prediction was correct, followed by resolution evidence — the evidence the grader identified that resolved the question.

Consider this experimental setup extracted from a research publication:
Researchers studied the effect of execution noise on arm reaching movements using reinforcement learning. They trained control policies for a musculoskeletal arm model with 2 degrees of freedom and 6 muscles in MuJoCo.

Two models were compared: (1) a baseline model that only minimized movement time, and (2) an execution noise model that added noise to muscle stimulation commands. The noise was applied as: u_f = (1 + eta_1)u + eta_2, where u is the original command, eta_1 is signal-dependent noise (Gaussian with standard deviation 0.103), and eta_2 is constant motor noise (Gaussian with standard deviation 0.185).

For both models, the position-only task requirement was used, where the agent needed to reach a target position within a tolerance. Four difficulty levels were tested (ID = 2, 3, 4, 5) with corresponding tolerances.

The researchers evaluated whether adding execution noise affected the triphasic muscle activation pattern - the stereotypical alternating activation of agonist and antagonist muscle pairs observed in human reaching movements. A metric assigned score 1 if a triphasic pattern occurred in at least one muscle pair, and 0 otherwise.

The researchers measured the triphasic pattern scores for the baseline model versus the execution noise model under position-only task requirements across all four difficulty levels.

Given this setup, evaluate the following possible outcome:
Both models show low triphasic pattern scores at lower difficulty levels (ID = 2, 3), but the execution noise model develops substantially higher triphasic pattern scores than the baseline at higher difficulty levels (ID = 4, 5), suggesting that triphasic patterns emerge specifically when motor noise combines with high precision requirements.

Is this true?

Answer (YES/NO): NO